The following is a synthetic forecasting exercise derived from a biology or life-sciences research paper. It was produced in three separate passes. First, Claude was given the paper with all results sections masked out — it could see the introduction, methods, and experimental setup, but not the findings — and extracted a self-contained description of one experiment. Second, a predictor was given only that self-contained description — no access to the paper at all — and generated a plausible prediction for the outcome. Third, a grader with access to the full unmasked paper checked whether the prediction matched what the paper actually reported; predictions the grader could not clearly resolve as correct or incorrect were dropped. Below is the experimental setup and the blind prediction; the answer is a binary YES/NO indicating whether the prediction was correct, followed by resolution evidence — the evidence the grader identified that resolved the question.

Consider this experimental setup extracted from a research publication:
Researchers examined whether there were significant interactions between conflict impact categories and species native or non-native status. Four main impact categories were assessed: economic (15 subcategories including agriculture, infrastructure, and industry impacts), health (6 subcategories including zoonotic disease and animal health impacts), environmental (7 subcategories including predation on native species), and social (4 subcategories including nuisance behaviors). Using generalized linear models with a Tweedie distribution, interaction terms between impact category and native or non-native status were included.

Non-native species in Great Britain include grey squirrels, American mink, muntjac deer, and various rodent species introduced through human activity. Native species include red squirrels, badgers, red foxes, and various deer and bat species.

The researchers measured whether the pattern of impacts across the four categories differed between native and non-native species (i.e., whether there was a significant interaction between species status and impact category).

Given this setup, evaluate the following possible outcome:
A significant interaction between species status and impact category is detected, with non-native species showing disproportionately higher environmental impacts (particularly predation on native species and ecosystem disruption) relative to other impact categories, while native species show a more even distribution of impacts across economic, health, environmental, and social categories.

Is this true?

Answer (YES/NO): NO